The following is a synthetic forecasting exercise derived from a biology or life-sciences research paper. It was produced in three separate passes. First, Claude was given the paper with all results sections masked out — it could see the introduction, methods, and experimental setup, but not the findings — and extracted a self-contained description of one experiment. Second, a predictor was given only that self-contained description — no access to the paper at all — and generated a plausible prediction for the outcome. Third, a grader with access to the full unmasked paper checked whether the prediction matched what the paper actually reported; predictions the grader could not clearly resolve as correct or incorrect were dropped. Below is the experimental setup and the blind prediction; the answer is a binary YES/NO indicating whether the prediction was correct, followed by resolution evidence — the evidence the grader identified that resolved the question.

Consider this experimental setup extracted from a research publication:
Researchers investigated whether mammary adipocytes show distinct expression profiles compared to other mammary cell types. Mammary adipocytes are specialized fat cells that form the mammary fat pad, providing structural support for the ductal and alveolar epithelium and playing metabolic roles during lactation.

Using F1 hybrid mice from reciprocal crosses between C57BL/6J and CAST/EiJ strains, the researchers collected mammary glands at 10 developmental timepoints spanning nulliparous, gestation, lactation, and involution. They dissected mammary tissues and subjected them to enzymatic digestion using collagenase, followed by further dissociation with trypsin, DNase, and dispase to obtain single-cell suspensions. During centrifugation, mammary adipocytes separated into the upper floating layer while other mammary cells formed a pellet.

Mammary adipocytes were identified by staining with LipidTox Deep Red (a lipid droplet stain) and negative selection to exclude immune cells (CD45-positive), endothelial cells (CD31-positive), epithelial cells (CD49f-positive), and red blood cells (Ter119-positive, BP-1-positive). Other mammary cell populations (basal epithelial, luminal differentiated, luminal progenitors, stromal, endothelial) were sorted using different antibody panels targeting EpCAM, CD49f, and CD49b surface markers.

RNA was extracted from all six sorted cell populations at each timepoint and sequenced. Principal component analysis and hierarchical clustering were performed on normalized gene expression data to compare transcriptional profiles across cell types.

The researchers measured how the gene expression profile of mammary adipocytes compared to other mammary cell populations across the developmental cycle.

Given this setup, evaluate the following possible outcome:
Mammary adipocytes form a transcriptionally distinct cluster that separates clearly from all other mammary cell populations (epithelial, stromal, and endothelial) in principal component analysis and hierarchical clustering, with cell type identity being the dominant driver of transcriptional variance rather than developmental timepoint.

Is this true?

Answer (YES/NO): YES